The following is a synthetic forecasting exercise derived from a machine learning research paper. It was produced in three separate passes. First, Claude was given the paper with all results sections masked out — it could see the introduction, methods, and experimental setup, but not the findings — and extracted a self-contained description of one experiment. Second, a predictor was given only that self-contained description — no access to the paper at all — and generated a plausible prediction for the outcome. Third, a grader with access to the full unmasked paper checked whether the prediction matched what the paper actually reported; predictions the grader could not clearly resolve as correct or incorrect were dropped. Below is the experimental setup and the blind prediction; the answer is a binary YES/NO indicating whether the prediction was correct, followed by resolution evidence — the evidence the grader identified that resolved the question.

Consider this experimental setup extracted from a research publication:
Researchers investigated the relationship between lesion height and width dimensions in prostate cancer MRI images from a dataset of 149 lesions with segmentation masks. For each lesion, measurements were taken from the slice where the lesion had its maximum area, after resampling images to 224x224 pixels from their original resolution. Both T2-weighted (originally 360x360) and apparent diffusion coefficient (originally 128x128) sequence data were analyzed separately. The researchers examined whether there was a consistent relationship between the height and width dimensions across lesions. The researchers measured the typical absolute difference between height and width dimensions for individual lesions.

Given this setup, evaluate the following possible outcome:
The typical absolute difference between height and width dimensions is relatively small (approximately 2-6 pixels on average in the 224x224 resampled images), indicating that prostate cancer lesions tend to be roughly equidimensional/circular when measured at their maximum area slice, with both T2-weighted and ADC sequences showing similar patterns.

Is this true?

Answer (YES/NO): NO